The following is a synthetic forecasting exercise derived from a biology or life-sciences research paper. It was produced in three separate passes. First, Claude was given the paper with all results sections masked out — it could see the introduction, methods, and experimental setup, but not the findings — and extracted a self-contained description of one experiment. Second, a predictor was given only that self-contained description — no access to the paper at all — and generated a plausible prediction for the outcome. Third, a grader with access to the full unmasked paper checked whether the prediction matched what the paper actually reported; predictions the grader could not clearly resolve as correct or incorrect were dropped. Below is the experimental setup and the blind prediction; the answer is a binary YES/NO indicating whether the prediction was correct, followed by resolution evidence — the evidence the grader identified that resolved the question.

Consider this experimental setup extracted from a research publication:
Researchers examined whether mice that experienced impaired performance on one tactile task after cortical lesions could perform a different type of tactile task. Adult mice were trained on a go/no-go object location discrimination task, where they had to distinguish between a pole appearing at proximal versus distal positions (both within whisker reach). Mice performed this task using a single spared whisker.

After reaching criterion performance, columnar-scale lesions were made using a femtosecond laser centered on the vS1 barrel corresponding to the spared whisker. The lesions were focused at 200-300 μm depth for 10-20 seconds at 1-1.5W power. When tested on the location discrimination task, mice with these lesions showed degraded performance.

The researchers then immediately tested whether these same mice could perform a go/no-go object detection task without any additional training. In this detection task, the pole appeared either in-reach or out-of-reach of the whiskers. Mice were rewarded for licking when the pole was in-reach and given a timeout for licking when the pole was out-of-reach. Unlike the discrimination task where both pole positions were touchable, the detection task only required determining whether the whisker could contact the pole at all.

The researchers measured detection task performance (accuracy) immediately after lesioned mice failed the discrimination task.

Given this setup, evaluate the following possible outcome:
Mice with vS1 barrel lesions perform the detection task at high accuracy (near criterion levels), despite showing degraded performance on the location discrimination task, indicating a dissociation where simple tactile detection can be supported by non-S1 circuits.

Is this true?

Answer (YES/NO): YES